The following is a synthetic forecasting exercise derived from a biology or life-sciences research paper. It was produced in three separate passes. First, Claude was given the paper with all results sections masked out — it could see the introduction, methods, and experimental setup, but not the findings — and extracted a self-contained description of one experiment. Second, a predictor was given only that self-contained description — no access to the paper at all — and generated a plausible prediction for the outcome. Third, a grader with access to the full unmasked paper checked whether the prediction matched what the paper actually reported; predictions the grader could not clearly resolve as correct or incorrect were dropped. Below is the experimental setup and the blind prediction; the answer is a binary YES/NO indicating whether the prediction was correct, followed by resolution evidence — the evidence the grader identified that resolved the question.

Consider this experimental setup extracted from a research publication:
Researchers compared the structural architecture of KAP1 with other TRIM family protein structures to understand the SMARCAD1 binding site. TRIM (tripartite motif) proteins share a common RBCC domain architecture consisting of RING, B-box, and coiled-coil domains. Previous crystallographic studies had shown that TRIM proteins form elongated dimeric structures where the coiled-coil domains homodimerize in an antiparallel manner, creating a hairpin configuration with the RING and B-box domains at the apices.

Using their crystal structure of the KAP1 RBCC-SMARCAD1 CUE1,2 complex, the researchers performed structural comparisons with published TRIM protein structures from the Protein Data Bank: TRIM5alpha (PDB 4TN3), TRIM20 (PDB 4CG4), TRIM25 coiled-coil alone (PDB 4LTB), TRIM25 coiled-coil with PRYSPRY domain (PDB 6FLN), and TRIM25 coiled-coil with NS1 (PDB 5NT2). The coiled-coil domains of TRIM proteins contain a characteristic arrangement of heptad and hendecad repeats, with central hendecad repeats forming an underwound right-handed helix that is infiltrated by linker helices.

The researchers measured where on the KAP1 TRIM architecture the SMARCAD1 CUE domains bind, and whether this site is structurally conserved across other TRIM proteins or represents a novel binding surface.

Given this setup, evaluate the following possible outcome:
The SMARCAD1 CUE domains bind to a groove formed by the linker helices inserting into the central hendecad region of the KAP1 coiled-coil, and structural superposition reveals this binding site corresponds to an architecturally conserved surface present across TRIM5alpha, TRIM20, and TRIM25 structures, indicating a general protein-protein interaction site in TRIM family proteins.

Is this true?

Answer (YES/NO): NO